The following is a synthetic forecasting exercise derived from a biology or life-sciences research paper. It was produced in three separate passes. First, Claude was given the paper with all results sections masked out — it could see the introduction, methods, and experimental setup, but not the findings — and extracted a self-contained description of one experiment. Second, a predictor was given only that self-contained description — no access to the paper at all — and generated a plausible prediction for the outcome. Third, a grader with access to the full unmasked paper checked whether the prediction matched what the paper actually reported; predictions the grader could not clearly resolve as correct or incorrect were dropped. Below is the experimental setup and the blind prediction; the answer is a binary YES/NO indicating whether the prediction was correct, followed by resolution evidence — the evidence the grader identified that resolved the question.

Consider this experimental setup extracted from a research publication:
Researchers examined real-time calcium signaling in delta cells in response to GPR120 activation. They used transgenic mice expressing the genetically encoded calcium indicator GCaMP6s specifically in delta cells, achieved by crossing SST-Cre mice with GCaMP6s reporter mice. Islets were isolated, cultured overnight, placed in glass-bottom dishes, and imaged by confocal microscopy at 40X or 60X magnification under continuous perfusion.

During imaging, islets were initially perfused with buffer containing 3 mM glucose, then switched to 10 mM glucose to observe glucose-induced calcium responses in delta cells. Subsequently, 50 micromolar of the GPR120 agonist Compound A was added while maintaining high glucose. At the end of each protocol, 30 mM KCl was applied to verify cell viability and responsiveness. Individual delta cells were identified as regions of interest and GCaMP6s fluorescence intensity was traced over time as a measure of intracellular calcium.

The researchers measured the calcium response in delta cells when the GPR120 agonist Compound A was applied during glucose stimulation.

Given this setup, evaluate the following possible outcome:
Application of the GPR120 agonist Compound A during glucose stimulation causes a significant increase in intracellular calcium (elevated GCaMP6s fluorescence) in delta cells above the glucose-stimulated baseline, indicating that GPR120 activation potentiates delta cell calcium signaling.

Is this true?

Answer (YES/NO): NO